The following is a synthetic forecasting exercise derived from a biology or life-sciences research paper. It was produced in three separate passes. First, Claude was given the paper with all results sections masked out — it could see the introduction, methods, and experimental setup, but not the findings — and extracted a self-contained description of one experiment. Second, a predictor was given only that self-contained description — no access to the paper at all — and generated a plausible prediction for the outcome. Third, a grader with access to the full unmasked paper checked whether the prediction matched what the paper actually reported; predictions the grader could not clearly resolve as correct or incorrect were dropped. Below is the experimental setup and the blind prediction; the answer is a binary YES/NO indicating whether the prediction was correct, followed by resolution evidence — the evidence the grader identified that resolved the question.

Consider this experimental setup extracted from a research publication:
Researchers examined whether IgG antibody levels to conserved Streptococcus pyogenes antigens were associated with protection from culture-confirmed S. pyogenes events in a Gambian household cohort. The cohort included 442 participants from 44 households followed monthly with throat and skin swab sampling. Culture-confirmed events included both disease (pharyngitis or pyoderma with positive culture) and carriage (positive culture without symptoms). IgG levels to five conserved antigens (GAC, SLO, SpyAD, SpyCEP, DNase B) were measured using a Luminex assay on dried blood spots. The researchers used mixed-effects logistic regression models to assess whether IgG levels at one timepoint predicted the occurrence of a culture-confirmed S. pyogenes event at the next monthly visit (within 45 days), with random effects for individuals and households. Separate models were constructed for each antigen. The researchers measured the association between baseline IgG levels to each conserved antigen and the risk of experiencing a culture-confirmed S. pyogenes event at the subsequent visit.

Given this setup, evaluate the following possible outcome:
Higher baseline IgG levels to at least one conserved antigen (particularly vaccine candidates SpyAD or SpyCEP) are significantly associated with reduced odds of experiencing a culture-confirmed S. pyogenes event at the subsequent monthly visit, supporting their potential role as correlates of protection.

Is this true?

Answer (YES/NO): YES